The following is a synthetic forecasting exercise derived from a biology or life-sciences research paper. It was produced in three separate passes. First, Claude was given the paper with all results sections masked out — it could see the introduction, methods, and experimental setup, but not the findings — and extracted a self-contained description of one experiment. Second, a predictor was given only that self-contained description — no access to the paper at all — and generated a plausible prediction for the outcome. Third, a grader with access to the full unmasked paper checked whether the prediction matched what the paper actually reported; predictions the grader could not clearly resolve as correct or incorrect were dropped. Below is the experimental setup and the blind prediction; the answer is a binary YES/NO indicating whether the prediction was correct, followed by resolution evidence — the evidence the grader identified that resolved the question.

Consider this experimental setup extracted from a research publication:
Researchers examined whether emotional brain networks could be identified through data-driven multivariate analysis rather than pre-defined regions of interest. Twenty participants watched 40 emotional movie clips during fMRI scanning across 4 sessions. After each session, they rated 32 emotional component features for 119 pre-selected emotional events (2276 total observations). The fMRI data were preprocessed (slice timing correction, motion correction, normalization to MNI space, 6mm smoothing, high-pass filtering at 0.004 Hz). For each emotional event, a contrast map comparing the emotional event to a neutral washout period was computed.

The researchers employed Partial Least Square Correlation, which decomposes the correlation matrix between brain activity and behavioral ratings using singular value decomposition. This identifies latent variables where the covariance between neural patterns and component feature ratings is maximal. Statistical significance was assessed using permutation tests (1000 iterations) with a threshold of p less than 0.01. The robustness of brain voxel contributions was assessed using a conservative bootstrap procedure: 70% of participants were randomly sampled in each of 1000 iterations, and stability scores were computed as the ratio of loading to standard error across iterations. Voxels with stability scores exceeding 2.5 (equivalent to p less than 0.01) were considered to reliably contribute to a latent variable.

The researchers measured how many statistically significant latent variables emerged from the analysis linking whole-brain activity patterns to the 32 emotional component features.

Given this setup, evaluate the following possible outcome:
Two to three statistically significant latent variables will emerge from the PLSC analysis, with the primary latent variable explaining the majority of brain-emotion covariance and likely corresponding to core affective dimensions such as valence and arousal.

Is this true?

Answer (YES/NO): NO